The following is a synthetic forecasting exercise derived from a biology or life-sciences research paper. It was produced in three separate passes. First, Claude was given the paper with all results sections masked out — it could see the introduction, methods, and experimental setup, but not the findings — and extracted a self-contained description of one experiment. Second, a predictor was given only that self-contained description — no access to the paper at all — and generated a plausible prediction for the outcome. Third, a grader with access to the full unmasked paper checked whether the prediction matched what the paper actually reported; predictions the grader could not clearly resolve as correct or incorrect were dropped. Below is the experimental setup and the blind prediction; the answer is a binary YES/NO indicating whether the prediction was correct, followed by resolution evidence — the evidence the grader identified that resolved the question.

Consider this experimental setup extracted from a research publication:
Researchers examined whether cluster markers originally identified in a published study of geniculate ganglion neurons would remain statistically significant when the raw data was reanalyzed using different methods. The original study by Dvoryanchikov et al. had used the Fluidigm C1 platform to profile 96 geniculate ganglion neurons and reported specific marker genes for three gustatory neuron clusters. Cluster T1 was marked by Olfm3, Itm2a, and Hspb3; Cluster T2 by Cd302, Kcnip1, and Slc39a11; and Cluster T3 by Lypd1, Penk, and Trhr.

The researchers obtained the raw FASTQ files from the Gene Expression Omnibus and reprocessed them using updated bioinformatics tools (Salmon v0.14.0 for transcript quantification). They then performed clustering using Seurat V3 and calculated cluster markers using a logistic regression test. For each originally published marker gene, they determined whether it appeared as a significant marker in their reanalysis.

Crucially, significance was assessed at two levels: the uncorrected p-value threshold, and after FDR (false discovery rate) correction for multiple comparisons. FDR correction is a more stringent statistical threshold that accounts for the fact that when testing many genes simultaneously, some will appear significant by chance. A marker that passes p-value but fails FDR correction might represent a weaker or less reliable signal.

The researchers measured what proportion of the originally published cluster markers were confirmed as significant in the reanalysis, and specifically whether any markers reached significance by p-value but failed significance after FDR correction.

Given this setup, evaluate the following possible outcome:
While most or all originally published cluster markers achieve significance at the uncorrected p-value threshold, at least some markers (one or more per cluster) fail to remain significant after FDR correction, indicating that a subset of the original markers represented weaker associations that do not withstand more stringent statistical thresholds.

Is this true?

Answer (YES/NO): YES